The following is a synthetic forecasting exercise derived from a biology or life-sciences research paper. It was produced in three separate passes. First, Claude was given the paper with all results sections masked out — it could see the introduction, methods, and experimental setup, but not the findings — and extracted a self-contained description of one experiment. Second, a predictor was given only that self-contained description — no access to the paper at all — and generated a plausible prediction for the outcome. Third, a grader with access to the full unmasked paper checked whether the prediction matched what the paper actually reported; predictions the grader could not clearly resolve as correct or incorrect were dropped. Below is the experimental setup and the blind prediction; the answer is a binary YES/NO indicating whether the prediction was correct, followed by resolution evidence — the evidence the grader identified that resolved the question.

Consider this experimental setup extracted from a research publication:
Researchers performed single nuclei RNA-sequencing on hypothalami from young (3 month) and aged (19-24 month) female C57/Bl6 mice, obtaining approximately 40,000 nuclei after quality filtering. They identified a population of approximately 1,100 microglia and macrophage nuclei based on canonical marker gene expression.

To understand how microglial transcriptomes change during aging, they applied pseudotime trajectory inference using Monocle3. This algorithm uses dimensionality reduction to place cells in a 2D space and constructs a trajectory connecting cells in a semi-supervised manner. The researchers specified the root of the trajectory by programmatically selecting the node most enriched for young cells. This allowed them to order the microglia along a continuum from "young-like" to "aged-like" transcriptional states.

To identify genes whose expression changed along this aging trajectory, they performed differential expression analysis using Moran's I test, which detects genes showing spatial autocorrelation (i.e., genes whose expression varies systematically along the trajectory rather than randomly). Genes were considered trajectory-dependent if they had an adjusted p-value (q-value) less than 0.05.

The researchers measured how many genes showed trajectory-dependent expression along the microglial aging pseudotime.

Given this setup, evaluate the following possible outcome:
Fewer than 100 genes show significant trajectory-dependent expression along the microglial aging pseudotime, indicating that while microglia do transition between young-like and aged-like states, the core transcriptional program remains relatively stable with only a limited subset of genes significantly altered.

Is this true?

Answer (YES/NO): NO